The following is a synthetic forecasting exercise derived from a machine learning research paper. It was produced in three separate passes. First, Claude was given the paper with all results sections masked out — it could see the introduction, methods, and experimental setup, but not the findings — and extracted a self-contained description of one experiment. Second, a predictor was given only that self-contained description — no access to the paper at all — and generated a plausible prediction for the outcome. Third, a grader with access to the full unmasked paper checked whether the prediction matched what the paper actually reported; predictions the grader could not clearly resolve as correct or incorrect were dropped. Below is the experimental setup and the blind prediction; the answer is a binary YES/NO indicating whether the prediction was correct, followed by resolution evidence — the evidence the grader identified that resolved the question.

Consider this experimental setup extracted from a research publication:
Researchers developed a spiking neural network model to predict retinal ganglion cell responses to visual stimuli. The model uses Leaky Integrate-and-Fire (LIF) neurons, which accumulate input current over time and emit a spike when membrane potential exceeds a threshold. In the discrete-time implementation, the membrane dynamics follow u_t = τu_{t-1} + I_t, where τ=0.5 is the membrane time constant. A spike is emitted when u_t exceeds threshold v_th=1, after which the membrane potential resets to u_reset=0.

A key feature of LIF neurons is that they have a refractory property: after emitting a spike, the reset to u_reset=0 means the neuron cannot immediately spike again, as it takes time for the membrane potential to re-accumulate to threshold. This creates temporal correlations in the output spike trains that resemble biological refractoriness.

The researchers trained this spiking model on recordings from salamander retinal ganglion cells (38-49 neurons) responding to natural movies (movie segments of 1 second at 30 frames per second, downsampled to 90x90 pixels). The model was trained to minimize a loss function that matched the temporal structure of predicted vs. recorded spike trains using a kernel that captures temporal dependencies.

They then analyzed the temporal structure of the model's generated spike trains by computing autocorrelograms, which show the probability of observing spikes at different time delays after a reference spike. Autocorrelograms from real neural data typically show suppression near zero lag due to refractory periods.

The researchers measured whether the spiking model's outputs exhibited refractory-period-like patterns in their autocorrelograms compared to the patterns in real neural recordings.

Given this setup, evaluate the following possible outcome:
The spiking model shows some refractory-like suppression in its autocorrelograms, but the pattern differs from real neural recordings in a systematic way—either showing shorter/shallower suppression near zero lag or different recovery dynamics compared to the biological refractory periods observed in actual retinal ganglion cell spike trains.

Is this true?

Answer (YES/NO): NO